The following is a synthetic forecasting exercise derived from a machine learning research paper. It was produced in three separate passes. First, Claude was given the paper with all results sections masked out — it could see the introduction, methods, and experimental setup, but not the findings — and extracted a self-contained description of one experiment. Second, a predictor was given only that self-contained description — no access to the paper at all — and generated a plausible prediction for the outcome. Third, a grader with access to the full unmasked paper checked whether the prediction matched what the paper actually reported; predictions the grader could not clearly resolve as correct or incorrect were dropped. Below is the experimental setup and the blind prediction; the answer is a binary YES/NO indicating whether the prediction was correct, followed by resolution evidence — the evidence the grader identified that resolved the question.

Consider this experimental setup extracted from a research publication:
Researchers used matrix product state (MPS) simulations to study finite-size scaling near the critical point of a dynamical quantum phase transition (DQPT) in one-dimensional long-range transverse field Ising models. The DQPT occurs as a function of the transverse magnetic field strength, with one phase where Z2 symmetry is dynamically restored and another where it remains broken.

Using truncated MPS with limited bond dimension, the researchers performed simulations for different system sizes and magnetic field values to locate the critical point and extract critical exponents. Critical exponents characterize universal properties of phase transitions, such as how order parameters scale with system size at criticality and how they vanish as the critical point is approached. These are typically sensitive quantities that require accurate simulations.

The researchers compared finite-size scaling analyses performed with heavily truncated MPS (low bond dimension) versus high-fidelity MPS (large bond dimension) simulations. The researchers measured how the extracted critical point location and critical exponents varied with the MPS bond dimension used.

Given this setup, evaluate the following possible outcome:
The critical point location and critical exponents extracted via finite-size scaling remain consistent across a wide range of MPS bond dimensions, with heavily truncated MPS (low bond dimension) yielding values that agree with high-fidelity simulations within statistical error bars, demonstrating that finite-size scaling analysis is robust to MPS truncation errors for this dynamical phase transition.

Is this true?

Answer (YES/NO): YES